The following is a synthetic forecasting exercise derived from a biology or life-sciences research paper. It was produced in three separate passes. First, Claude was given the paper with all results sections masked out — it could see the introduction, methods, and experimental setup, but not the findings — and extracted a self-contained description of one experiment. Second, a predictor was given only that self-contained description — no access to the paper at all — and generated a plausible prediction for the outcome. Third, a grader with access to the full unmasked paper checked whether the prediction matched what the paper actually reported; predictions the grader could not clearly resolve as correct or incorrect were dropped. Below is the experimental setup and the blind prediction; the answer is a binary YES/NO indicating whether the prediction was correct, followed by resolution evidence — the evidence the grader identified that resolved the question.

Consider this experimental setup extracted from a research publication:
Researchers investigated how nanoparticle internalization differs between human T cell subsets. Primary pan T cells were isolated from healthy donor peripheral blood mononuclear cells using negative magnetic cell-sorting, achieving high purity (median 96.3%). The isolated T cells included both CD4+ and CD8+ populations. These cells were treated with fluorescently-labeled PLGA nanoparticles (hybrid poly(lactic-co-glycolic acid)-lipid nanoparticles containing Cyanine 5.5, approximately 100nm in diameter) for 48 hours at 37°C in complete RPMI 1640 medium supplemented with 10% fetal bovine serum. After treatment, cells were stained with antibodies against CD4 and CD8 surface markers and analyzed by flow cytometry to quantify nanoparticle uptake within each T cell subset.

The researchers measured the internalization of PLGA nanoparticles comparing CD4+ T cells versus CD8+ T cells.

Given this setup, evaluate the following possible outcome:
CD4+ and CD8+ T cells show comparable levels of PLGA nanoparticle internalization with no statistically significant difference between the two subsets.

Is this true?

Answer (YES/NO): NO